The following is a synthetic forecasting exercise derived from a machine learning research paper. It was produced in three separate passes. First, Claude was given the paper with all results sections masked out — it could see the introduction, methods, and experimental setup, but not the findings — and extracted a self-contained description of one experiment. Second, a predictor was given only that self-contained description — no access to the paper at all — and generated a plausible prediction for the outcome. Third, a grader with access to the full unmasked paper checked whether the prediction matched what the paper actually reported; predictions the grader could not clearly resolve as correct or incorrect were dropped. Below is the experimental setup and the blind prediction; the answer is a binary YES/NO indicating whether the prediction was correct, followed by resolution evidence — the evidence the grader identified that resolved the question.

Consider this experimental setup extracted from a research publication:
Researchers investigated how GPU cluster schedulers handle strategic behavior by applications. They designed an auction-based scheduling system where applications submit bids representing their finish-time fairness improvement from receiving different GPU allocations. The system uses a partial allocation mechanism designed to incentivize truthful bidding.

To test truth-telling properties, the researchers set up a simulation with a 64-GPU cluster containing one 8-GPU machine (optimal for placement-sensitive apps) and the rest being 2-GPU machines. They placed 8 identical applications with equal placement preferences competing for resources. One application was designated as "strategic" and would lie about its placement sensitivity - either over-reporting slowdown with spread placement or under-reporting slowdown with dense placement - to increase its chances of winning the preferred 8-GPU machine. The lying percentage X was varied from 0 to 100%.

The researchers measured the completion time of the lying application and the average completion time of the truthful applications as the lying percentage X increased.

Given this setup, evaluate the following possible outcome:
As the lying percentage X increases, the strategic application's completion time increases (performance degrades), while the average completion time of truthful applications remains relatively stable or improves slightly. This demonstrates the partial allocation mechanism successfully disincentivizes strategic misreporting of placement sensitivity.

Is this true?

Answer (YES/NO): NO